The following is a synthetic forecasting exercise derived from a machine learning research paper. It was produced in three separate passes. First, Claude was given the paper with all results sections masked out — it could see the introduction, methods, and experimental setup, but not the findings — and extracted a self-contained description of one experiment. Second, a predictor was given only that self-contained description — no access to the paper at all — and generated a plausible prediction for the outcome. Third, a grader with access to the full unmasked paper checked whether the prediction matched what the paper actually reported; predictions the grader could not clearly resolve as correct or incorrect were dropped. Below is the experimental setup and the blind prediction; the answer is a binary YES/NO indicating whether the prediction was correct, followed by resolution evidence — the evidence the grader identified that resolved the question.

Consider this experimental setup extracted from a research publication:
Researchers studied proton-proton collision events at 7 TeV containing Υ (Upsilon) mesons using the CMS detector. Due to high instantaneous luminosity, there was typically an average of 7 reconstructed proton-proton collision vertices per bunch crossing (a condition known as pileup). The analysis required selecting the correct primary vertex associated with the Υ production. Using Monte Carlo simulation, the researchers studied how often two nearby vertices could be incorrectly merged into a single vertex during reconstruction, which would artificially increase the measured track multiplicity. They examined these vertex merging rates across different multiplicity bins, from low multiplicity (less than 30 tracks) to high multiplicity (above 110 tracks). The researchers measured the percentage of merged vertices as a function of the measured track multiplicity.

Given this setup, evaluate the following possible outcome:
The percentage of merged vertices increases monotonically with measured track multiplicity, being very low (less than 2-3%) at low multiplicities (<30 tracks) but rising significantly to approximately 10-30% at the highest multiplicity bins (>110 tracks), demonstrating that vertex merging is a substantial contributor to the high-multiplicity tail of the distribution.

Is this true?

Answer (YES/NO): YES